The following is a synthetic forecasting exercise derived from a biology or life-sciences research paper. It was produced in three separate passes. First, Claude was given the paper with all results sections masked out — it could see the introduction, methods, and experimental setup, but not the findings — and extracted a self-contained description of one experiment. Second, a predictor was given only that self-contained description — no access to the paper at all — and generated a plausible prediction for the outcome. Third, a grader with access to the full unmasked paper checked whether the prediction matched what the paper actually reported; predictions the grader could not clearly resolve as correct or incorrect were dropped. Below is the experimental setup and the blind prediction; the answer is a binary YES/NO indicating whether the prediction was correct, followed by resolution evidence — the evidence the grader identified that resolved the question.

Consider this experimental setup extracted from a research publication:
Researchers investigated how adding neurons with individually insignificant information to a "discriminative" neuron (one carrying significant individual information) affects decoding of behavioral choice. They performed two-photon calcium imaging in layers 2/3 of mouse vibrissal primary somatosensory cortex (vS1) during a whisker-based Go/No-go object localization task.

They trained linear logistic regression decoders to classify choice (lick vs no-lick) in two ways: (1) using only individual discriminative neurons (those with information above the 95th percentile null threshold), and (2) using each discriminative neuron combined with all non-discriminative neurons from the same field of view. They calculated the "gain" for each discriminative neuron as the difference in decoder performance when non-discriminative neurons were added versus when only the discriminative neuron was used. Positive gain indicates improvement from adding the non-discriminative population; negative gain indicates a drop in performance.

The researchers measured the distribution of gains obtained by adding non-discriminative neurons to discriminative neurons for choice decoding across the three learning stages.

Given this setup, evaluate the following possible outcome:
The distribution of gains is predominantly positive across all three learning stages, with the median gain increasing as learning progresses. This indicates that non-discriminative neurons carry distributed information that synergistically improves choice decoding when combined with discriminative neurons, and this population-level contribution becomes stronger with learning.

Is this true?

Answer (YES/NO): NO